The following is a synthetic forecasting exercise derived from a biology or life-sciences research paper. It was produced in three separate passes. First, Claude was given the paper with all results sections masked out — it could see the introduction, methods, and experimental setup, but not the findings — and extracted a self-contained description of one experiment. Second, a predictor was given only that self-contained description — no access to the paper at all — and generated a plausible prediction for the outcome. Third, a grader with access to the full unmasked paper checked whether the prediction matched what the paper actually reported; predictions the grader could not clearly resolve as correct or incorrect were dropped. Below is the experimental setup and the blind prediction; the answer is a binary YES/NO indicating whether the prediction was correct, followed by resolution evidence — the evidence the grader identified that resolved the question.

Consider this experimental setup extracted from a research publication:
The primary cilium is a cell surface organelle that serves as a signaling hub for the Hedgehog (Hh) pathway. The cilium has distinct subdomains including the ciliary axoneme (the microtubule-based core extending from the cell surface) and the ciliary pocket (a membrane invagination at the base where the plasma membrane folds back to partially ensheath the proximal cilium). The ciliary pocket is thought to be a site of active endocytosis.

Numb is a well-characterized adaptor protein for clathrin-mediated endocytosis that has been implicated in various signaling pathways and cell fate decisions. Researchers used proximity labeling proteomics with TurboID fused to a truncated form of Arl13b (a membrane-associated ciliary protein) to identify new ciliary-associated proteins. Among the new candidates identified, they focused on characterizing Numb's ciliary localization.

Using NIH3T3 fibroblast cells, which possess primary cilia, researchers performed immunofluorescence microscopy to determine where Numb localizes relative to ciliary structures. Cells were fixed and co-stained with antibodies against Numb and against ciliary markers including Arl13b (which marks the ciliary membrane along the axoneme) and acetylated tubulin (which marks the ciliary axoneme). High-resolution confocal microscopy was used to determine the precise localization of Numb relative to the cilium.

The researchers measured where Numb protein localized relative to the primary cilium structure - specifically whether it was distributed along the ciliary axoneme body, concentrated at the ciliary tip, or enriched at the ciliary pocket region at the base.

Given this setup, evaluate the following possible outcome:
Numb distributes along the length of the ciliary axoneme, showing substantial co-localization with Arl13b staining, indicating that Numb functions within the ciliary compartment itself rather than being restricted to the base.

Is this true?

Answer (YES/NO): NO